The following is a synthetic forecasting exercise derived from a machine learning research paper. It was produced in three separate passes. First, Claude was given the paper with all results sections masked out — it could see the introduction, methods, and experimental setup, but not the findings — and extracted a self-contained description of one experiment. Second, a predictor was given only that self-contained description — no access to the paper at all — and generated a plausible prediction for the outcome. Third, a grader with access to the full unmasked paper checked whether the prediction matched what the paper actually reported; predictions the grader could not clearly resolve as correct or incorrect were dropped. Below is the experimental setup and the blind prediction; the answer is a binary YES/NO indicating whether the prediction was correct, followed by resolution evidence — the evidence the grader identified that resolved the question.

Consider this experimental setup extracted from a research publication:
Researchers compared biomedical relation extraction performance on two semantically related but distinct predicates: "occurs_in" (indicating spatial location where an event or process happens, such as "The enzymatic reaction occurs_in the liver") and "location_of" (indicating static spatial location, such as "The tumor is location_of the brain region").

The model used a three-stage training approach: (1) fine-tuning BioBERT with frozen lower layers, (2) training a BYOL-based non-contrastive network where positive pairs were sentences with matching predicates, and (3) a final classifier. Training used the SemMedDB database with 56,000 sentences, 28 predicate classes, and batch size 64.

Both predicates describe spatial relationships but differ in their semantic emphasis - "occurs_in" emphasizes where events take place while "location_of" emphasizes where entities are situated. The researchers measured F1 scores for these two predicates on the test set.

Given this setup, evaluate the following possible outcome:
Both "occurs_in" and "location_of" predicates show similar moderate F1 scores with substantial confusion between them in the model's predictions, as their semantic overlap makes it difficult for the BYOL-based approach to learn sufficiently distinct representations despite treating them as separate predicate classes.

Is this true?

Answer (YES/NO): NO